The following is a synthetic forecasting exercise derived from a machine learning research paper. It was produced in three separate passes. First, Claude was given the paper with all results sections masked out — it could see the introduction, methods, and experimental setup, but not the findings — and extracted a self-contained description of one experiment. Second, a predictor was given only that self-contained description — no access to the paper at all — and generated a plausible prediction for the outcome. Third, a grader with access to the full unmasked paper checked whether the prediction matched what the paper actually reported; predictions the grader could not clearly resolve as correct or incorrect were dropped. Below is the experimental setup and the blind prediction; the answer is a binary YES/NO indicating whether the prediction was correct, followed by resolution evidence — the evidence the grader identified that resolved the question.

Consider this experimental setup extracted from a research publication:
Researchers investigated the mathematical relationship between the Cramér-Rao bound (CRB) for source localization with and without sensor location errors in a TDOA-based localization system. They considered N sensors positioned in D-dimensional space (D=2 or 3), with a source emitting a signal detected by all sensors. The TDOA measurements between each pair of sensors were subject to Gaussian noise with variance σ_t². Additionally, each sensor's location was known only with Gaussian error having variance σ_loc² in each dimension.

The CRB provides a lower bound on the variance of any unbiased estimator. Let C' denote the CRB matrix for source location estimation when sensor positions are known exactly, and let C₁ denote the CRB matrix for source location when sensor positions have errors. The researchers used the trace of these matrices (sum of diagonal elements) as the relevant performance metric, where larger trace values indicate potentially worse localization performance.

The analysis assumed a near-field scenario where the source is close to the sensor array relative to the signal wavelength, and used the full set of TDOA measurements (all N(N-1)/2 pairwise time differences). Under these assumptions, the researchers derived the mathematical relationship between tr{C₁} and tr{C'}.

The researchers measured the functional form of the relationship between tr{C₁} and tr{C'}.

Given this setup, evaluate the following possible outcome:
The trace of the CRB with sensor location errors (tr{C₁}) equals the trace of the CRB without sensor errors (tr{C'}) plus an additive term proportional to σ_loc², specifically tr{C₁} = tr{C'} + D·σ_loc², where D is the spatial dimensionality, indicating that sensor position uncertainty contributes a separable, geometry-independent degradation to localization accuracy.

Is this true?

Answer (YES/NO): NO